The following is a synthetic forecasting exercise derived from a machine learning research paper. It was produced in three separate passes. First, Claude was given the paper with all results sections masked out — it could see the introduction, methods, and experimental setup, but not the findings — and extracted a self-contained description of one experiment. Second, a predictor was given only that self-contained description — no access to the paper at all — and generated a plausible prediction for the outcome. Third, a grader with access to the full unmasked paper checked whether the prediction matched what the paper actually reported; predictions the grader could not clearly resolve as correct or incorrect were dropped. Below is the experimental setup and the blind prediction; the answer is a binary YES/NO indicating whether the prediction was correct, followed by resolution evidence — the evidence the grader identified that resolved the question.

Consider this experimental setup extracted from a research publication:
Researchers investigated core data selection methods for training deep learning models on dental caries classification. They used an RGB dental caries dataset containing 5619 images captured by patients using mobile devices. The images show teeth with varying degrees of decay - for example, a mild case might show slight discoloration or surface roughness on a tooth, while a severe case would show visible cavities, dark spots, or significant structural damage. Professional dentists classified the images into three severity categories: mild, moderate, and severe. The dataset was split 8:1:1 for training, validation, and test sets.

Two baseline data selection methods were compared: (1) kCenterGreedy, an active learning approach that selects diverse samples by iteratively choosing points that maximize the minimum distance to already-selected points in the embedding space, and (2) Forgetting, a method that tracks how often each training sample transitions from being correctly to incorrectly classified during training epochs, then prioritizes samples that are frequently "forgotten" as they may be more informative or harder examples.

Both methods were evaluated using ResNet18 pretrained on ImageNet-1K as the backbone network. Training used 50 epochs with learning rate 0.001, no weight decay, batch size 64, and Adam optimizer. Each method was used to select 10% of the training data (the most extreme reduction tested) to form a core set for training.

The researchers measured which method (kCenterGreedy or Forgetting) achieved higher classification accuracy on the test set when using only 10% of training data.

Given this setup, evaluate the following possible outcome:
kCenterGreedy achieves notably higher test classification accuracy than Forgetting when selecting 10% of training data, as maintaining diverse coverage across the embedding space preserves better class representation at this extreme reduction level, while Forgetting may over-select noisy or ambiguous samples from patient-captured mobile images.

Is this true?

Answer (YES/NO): NO